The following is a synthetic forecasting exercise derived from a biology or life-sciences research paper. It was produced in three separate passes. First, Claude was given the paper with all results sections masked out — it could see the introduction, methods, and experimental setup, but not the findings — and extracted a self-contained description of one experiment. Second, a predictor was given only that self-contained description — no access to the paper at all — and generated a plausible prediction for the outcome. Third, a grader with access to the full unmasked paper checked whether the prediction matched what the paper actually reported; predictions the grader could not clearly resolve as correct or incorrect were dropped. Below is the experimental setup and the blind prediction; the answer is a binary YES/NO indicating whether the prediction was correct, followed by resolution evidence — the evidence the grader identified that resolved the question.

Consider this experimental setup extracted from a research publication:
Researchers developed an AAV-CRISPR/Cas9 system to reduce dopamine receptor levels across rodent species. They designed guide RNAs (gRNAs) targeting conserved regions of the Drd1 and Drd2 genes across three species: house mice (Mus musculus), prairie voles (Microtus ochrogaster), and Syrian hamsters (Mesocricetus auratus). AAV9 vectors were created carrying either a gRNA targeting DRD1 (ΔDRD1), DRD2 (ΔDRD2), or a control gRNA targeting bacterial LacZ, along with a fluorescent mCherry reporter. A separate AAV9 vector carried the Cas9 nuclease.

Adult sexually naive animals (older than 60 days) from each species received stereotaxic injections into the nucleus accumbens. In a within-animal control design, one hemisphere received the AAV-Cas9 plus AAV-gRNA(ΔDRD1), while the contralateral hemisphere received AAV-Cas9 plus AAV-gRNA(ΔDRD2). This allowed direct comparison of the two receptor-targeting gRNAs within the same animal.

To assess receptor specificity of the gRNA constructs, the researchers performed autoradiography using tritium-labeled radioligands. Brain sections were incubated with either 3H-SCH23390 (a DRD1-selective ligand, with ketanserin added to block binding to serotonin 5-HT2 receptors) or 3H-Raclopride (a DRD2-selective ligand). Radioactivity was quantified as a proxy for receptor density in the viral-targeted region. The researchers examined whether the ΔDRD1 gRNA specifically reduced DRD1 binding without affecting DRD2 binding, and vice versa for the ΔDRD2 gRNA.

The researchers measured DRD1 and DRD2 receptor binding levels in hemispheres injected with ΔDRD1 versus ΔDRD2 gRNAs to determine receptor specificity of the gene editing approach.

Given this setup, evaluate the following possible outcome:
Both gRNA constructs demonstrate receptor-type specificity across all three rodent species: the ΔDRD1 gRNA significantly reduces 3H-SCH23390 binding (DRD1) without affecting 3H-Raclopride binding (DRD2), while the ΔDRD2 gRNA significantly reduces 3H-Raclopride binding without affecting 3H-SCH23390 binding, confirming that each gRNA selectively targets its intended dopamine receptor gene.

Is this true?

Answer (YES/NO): YES